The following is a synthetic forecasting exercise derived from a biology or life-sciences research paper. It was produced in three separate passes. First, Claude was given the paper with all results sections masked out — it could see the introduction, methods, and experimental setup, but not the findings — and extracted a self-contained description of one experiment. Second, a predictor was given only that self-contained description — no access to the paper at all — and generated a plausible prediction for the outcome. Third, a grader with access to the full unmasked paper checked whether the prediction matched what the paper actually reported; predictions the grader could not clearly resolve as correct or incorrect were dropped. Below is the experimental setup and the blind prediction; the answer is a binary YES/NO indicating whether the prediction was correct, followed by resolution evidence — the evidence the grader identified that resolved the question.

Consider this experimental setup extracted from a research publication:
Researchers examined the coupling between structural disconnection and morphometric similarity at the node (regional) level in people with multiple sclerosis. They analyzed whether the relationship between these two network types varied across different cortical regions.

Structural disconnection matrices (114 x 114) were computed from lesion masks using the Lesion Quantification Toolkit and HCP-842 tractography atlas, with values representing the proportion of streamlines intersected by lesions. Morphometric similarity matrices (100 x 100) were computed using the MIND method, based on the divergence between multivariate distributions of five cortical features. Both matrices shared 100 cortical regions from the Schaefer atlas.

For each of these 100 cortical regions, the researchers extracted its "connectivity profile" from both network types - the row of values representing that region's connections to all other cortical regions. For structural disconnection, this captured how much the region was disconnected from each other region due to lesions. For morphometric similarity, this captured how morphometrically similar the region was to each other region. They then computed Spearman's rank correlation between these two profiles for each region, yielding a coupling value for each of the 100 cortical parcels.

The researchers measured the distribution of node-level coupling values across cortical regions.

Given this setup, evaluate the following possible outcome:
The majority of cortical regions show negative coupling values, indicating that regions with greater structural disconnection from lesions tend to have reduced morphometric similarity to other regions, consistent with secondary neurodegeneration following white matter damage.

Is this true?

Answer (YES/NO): NO